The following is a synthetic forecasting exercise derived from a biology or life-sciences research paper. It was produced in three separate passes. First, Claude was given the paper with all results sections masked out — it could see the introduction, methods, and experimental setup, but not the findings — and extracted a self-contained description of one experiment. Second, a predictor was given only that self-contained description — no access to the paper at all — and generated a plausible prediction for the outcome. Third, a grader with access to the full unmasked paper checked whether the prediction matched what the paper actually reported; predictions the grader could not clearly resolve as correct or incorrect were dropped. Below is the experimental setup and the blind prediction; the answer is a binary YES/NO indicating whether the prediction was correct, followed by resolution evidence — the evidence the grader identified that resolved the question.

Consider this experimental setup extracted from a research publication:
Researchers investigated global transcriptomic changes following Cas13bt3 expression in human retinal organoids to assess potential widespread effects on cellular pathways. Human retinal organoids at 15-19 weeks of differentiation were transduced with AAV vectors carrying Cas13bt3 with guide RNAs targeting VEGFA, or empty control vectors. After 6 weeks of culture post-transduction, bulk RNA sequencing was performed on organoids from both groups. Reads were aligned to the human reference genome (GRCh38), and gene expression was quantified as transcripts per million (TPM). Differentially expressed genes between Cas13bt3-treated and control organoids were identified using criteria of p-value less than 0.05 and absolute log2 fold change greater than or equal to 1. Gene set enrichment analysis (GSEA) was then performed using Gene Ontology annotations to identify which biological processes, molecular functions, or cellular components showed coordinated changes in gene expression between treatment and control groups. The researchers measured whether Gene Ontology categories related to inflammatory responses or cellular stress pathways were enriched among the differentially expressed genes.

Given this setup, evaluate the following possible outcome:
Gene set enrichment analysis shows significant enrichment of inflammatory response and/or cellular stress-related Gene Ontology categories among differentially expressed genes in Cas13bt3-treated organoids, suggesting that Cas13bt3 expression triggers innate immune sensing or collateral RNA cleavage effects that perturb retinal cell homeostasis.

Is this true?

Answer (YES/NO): YES